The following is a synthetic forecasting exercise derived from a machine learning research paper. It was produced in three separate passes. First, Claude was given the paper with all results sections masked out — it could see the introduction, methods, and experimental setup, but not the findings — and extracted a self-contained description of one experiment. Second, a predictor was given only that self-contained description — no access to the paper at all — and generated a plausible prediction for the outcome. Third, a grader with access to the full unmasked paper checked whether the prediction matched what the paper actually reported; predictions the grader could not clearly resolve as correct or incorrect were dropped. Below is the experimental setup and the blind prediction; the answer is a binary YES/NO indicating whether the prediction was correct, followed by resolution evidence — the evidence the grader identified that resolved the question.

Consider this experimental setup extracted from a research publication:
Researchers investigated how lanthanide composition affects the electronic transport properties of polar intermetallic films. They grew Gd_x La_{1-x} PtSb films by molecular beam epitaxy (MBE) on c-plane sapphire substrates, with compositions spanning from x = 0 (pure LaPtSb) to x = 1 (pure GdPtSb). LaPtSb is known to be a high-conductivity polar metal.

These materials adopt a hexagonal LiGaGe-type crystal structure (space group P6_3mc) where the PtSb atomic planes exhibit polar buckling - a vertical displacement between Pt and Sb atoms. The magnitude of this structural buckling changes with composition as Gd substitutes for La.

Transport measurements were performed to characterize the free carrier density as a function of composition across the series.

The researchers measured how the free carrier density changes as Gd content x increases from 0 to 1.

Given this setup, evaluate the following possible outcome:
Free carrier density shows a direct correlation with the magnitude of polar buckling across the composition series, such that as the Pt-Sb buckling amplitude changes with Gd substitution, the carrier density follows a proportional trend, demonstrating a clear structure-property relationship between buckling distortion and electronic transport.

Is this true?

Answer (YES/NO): NO